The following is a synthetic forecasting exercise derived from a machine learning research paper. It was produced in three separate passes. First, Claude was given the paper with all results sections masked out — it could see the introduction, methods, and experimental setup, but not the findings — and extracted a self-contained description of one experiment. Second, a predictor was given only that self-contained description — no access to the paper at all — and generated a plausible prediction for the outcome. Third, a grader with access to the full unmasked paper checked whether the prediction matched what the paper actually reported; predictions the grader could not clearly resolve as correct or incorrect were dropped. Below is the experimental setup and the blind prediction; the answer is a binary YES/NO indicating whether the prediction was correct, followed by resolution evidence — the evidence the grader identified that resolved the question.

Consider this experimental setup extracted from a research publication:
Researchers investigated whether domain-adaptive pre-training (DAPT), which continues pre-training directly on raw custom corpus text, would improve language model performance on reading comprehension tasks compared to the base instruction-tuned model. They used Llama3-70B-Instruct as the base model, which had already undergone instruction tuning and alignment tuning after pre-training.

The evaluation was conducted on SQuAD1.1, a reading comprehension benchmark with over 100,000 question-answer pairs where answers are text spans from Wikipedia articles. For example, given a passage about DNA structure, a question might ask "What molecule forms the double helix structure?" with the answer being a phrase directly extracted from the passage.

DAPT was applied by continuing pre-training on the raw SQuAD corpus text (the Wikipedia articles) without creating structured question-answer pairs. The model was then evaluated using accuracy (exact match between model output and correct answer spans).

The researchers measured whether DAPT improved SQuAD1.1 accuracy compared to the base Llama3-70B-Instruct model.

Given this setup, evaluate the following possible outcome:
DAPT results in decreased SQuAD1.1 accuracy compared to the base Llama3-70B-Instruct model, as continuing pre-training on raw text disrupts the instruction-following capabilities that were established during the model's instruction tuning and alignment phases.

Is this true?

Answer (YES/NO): NO